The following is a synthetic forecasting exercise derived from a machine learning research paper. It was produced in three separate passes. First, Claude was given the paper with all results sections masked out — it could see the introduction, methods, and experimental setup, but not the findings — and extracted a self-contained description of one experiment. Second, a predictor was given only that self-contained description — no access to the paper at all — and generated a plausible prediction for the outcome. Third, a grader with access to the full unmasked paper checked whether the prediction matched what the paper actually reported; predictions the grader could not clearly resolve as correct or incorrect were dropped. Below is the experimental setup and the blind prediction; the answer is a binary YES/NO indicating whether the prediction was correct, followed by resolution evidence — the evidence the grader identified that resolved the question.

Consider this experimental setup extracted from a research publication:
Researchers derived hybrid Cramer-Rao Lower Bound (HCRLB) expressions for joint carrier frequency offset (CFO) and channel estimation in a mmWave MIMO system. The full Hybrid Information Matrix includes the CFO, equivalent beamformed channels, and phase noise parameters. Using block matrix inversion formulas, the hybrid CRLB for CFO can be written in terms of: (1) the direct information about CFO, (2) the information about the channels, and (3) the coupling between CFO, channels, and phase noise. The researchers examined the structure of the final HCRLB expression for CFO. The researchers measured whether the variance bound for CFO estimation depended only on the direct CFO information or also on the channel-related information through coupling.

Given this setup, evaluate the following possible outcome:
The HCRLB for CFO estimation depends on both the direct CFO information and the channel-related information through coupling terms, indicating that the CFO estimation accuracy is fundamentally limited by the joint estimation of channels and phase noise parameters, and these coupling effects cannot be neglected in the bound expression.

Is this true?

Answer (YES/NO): YES